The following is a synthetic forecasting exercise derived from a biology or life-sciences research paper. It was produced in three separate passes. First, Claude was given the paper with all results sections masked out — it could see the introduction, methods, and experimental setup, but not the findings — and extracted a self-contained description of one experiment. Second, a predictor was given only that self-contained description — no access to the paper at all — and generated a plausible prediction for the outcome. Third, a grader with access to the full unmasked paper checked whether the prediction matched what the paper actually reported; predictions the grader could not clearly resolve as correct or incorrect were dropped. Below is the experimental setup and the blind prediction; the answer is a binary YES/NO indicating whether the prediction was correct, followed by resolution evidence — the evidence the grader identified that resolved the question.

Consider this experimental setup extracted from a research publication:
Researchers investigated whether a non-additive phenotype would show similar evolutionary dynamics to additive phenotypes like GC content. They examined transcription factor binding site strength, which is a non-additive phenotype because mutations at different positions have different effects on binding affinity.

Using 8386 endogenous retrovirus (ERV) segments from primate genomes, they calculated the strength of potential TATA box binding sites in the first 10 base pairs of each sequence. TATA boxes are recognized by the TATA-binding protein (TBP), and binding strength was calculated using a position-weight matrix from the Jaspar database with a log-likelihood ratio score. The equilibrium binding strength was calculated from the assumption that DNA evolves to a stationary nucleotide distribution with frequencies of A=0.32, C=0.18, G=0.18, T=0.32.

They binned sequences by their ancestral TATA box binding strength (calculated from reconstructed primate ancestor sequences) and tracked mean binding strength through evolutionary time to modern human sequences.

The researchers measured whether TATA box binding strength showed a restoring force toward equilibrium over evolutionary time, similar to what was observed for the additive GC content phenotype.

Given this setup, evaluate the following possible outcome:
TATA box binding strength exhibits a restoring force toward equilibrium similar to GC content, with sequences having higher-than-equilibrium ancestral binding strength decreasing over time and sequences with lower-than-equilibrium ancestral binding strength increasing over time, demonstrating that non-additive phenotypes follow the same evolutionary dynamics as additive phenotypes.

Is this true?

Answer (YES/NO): NO